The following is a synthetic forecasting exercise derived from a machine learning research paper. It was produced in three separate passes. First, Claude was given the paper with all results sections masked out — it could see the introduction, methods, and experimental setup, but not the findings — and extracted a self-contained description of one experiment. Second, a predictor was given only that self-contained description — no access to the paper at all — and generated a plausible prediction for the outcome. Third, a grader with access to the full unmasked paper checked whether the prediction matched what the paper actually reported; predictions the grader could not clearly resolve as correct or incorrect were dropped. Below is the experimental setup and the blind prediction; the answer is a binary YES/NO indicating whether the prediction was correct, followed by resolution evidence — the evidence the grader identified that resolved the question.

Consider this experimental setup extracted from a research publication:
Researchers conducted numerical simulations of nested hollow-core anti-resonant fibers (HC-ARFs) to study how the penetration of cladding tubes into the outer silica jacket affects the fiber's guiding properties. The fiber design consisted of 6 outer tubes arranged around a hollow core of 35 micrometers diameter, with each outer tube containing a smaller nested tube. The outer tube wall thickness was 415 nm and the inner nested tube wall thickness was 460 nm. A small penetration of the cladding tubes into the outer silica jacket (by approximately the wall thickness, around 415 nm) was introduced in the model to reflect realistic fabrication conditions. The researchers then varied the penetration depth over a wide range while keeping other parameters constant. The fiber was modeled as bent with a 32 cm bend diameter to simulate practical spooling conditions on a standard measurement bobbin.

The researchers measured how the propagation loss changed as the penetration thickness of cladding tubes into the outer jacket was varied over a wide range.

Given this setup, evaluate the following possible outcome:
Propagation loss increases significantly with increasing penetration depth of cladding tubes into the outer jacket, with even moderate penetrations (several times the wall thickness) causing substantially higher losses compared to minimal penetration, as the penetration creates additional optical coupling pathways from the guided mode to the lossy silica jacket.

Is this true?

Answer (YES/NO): NO